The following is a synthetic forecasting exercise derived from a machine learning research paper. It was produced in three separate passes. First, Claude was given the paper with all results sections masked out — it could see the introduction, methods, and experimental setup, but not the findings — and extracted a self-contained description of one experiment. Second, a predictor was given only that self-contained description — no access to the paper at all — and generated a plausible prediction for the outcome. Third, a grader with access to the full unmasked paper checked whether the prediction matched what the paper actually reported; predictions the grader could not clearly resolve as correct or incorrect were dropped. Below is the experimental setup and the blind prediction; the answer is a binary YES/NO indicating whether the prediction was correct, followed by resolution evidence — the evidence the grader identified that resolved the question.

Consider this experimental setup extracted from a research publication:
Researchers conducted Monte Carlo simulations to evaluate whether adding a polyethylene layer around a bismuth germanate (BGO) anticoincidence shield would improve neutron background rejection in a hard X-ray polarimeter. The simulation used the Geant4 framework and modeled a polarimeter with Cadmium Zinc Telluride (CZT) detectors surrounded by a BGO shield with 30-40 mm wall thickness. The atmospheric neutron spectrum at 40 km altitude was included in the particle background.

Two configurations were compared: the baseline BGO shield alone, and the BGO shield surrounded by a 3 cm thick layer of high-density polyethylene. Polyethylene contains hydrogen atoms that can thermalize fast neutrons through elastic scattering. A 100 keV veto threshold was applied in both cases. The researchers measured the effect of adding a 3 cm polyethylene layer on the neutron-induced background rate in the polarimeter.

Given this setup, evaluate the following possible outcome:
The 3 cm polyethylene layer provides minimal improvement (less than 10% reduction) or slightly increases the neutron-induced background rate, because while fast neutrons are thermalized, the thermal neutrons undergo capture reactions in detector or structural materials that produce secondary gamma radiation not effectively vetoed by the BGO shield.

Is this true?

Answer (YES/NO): NO